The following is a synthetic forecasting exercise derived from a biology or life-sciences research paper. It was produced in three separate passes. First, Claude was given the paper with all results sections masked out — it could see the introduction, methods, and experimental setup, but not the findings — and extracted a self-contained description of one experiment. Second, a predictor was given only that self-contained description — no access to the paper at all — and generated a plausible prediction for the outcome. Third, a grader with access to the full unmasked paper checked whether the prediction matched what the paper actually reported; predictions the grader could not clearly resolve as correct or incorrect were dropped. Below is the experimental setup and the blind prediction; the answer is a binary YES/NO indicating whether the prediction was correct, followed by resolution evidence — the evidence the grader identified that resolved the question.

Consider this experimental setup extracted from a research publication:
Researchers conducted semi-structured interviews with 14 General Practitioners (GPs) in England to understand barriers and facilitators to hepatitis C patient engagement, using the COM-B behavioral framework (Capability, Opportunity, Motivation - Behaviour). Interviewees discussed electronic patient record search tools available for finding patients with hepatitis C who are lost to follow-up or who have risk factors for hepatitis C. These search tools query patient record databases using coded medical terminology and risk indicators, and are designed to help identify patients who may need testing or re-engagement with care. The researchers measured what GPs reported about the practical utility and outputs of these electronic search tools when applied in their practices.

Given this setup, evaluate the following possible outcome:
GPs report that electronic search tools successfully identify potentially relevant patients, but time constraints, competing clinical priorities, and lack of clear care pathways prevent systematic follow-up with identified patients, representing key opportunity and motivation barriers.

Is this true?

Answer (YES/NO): NO